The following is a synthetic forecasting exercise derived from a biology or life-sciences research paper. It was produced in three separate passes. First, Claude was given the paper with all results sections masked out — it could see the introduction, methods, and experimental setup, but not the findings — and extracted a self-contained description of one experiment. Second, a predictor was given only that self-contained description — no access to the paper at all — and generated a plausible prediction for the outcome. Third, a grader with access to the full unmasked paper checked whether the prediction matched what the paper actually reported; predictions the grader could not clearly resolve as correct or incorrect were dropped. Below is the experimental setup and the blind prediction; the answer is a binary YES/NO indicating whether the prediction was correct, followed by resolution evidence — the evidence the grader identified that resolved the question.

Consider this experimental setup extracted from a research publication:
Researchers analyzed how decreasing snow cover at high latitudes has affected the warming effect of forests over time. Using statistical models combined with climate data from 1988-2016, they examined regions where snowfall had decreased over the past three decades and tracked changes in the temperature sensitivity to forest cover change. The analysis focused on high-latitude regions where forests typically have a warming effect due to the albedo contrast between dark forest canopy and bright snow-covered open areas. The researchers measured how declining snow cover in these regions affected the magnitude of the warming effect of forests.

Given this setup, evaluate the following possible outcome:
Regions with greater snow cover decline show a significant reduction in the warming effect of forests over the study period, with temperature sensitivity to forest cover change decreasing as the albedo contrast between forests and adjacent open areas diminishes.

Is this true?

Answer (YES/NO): YES